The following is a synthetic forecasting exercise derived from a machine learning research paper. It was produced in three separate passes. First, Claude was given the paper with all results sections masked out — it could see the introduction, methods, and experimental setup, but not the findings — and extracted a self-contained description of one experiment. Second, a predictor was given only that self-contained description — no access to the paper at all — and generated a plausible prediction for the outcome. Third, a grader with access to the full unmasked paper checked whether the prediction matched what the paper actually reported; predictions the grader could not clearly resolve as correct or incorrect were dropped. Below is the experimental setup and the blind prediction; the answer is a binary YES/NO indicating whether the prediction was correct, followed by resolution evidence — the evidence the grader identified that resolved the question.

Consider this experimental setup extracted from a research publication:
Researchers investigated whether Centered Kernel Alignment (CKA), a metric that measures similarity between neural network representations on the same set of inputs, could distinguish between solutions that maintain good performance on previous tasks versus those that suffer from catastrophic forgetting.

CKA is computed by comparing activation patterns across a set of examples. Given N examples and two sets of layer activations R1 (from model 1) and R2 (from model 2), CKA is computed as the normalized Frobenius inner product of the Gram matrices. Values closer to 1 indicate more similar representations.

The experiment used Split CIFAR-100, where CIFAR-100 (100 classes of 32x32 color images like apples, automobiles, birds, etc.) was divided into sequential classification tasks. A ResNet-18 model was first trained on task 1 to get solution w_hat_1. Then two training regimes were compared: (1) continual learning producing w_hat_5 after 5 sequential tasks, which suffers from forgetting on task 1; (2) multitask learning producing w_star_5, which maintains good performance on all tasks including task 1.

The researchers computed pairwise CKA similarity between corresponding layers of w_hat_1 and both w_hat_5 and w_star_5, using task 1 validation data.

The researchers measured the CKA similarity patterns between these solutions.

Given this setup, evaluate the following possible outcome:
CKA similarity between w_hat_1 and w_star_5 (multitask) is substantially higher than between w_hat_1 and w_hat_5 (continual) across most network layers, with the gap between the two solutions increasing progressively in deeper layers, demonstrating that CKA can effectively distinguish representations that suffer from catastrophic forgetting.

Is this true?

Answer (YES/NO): NO